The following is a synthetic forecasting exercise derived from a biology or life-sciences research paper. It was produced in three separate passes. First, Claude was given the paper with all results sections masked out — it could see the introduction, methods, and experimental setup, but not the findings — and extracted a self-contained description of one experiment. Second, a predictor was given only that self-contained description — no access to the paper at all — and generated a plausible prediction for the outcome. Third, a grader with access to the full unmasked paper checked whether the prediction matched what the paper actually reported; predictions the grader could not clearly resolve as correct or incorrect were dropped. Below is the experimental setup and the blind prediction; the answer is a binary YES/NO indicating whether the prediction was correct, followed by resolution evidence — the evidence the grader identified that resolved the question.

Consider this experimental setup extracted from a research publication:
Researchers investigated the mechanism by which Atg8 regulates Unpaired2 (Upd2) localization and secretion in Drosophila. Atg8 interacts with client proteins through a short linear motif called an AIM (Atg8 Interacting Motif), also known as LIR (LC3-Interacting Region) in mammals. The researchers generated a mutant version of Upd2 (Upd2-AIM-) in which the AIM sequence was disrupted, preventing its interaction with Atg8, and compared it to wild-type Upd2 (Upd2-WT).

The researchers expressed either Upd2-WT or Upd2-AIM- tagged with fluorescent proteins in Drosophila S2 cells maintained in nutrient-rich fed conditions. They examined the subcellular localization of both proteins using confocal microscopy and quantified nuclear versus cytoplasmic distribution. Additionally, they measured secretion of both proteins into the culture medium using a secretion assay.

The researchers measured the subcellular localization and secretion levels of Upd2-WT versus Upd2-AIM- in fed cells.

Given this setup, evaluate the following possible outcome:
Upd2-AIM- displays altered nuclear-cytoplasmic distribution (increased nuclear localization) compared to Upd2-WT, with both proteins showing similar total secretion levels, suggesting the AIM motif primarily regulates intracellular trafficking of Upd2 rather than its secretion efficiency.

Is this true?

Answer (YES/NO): NO